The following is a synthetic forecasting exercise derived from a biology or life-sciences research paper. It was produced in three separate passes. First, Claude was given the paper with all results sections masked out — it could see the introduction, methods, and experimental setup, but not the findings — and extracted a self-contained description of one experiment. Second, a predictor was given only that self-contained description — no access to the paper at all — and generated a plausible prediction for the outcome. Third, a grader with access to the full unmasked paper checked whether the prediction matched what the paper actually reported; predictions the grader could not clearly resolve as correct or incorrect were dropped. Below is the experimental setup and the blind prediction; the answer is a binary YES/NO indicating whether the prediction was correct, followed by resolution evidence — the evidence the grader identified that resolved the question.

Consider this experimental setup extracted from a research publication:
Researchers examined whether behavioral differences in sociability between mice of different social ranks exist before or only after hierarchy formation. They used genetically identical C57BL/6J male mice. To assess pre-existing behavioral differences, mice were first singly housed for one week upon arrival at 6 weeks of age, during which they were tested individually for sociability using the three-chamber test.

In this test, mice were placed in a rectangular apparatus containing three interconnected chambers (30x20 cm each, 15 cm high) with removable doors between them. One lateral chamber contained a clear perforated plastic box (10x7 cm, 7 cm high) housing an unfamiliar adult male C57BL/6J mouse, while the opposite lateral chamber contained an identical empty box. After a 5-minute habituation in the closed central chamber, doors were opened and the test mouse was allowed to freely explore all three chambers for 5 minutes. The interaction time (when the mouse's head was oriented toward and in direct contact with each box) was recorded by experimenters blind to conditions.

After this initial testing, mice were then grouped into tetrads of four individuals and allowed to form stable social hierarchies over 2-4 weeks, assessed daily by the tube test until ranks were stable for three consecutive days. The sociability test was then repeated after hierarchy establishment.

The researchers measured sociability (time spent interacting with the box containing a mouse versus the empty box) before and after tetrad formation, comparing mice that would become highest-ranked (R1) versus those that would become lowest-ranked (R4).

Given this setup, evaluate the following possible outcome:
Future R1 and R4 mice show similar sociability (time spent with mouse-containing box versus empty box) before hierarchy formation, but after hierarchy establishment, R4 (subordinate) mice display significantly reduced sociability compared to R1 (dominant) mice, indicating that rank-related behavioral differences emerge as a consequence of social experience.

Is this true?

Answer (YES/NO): NO